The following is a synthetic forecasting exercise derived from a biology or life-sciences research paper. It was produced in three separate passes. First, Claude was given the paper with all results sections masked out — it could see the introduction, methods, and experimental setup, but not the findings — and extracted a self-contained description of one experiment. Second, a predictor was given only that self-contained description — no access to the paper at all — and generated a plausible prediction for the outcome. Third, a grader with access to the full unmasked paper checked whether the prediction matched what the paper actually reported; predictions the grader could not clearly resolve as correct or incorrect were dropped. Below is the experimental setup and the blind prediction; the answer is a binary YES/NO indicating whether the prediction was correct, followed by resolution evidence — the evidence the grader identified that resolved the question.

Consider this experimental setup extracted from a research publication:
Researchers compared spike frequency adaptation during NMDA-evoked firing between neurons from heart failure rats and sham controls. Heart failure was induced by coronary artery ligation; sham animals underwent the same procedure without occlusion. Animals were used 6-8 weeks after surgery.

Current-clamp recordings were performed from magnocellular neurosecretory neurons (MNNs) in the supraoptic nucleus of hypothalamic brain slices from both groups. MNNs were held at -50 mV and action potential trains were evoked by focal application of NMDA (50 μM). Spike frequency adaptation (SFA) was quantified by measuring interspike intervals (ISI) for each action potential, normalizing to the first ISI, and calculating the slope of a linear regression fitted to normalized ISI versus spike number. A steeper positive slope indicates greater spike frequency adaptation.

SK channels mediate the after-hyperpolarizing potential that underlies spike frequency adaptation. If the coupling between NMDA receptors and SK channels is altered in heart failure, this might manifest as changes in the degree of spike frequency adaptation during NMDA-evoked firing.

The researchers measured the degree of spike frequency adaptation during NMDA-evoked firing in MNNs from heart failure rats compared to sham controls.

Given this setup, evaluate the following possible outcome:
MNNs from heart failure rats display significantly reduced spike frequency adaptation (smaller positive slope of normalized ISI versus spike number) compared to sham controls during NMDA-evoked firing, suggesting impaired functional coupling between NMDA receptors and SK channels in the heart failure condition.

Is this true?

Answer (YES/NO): NO